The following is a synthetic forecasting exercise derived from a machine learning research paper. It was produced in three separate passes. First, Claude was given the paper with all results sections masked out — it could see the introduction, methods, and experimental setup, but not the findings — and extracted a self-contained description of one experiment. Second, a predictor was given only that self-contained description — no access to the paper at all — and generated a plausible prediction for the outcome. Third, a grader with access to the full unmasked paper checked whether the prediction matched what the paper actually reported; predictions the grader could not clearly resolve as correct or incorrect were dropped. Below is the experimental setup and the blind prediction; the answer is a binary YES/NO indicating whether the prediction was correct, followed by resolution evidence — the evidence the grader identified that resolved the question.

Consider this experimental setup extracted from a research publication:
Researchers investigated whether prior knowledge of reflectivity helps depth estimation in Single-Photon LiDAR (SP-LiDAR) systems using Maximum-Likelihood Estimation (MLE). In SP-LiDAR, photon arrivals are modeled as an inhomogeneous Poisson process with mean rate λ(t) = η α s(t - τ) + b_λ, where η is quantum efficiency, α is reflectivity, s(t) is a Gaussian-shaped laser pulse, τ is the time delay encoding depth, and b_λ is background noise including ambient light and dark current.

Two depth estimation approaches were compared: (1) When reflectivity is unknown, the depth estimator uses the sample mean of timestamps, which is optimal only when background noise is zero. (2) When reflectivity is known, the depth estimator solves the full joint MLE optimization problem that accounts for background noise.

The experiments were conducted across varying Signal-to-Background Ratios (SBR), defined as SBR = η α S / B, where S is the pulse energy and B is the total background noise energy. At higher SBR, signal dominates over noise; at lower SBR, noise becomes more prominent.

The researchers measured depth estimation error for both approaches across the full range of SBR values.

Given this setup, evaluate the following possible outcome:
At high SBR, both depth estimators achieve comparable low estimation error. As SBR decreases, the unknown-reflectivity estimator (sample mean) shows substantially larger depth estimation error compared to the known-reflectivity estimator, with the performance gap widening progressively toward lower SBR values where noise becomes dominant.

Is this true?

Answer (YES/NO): YES